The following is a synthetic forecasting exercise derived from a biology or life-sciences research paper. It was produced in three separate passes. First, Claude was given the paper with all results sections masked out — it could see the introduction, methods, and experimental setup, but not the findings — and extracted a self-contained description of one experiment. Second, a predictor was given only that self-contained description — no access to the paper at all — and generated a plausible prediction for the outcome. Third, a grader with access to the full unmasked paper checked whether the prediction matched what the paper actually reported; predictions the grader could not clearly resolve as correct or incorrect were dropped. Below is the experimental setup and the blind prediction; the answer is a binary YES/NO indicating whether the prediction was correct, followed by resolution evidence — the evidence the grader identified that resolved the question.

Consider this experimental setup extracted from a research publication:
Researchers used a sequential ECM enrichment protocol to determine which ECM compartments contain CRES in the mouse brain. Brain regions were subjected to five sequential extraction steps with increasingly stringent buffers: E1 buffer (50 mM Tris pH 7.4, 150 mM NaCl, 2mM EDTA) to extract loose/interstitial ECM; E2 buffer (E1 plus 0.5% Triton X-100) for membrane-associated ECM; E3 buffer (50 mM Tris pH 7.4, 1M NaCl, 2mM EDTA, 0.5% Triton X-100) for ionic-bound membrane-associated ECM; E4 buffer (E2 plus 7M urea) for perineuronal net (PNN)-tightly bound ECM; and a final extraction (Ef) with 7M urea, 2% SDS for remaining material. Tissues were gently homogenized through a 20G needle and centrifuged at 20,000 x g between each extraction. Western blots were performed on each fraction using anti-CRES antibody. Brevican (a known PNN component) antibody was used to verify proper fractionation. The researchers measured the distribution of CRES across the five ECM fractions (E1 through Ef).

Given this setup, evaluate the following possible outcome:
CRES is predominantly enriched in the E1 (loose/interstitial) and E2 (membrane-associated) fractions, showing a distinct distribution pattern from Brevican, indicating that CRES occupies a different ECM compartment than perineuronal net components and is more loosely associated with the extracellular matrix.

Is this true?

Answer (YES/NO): NO